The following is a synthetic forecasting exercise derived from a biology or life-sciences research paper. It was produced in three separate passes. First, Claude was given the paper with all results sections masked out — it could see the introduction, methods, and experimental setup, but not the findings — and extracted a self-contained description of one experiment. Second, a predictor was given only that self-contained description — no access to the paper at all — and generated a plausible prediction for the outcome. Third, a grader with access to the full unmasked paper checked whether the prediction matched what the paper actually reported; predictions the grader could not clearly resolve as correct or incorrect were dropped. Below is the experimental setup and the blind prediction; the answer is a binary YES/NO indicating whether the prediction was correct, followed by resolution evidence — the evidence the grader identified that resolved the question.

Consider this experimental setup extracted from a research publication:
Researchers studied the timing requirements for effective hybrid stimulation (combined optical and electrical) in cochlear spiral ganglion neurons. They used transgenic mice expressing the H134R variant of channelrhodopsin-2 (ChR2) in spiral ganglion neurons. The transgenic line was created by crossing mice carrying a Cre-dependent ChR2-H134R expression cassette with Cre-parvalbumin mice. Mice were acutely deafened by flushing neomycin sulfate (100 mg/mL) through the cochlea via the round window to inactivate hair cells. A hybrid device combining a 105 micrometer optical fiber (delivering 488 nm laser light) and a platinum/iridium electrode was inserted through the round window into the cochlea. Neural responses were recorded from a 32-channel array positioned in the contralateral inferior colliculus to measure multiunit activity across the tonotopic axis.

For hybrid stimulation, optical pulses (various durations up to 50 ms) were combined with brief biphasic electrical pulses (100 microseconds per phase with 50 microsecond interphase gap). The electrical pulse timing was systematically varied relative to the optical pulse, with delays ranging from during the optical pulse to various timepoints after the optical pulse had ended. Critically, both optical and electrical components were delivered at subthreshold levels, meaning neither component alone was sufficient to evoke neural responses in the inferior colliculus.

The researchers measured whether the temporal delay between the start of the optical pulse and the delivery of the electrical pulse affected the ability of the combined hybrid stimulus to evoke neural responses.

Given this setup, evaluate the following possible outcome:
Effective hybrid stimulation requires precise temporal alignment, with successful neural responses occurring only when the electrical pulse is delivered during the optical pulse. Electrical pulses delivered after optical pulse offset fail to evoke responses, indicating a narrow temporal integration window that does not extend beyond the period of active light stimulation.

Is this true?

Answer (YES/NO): NO